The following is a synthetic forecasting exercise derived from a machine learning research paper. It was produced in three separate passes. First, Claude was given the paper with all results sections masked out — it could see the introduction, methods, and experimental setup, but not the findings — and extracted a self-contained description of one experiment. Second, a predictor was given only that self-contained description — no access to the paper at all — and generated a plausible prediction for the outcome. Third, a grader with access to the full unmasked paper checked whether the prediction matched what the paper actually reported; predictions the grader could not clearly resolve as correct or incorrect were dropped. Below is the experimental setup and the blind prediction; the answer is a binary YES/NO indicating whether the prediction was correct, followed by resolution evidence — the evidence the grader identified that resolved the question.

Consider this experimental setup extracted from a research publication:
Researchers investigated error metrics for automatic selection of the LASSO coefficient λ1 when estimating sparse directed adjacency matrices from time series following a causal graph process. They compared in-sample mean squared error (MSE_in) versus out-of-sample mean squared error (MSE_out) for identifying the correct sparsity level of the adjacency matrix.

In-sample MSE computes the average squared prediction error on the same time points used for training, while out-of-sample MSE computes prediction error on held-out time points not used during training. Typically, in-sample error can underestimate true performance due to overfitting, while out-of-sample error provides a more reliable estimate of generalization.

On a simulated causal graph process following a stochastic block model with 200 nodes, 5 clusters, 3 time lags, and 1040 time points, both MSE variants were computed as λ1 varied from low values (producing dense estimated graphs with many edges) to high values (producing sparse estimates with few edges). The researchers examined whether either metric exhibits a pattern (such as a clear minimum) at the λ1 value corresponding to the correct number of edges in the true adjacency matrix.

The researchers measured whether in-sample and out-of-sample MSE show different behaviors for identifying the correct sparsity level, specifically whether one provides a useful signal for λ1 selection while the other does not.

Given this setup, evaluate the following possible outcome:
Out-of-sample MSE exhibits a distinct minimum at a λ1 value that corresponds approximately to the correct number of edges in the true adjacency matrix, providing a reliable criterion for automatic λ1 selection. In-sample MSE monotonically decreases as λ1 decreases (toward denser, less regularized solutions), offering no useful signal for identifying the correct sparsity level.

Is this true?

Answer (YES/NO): NO